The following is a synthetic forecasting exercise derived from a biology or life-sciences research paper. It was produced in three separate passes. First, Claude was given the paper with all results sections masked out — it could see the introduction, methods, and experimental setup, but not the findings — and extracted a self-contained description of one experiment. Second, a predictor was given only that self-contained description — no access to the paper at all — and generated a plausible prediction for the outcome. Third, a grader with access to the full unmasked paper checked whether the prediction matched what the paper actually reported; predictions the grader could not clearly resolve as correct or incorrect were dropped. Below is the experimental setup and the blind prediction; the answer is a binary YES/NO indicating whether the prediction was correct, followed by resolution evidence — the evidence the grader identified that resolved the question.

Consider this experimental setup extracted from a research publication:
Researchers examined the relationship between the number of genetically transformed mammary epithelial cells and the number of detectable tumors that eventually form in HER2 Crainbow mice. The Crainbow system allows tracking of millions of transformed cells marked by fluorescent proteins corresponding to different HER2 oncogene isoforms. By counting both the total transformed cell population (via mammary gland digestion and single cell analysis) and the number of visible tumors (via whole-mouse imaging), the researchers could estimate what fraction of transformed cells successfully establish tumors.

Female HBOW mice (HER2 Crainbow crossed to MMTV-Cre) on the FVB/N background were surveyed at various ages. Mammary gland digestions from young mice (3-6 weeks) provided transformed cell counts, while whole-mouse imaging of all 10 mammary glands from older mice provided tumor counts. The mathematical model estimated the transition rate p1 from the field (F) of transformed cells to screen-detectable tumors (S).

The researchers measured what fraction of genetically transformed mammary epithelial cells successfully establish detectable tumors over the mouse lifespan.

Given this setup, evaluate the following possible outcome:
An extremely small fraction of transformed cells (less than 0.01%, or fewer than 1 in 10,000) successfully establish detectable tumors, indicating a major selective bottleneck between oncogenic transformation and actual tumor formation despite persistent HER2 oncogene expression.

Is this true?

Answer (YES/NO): YES